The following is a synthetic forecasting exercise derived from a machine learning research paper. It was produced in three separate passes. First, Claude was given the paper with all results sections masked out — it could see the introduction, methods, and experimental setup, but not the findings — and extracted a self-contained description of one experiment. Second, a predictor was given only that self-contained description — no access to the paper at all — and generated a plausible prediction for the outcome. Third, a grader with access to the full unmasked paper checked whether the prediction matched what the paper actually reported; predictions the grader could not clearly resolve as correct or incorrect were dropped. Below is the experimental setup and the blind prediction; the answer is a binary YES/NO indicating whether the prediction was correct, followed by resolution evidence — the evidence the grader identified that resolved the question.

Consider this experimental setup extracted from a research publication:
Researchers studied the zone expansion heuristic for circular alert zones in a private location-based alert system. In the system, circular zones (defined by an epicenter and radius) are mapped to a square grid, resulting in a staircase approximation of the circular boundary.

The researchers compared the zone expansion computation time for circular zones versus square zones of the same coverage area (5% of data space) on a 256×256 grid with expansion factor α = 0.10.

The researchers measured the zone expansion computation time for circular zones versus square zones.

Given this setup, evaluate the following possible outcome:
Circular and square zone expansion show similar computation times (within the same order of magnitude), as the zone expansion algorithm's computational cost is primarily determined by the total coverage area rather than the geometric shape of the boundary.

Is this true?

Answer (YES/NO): NO